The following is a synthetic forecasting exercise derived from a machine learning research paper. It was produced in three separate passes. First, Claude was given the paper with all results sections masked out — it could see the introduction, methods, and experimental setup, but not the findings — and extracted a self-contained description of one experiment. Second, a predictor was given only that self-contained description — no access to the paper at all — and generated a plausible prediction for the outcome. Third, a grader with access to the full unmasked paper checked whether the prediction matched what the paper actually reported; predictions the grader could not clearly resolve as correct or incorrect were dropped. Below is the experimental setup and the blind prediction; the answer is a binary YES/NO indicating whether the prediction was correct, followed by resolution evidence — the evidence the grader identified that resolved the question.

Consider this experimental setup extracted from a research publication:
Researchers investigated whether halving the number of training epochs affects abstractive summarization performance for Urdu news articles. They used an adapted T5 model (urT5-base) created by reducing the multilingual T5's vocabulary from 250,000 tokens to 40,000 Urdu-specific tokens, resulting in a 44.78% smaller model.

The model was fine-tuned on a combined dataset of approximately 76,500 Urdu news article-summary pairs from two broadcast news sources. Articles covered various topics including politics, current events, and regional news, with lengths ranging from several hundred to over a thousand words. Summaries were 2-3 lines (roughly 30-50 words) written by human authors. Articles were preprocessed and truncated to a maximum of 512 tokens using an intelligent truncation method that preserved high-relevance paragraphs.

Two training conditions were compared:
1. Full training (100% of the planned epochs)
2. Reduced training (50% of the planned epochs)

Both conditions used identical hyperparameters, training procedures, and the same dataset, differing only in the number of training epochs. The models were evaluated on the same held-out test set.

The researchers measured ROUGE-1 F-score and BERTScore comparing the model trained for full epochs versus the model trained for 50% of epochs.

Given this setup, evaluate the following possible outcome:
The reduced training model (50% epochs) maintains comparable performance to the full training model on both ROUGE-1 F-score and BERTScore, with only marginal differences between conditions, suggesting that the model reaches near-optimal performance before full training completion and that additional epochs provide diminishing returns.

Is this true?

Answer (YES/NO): YES